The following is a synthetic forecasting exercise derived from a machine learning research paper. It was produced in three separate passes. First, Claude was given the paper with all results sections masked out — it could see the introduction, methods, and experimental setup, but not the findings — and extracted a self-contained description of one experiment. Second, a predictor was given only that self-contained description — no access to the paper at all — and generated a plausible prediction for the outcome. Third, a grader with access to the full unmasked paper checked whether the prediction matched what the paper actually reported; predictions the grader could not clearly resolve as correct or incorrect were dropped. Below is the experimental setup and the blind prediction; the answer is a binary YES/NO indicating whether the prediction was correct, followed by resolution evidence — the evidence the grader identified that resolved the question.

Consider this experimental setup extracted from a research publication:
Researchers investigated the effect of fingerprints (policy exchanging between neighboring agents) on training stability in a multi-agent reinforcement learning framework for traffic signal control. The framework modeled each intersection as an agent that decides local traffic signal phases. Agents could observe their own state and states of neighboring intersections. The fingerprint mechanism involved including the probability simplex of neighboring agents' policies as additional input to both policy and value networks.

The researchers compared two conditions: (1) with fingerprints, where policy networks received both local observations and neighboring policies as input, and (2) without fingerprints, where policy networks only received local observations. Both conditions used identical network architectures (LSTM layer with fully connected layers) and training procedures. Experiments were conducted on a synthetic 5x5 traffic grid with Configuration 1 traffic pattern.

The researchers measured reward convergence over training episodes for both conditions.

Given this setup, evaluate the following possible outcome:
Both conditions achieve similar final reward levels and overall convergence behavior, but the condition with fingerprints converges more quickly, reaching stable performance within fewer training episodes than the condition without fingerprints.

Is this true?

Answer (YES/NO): NO